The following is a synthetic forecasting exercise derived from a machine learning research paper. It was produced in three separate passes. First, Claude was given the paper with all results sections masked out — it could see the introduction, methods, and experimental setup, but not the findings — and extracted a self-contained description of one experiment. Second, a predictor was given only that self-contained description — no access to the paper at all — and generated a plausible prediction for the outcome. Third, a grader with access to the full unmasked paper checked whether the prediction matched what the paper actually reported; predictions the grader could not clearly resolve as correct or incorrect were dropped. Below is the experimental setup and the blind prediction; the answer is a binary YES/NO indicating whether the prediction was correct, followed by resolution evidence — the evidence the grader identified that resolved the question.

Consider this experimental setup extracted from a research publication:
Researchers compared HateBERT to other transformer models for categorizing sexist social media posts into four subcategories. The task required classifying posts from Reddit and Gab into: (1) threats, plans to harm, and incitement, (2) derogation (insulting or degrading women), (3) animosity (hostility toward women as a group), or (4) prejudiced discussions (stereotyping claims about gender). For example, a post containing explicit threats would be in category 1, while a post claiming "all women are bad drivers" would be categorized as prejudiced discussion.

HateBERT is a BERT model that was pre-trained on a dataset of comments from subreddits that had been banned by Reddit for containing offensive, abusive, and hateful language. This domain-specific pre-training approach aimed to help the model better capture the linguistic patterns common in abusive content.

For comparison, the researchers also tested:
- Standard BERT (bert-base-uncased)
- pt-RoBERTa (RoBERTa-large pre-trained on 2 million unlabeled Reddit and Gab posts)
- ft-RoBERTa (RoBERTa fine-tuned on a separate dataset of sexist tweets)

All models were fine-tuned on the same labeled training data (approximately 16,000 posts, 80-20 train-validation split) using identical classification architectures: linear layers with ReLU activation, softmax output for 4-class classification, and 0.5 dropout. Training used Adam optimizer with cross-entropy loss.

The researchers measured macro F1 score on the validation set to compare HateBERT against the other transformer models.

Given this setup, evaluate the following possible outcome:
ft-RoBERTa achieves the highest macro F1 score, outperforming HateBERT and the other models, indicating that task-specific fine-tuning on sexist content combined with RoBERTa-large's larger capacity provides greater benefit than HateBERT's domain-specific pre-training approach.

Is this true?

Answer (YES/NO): NO